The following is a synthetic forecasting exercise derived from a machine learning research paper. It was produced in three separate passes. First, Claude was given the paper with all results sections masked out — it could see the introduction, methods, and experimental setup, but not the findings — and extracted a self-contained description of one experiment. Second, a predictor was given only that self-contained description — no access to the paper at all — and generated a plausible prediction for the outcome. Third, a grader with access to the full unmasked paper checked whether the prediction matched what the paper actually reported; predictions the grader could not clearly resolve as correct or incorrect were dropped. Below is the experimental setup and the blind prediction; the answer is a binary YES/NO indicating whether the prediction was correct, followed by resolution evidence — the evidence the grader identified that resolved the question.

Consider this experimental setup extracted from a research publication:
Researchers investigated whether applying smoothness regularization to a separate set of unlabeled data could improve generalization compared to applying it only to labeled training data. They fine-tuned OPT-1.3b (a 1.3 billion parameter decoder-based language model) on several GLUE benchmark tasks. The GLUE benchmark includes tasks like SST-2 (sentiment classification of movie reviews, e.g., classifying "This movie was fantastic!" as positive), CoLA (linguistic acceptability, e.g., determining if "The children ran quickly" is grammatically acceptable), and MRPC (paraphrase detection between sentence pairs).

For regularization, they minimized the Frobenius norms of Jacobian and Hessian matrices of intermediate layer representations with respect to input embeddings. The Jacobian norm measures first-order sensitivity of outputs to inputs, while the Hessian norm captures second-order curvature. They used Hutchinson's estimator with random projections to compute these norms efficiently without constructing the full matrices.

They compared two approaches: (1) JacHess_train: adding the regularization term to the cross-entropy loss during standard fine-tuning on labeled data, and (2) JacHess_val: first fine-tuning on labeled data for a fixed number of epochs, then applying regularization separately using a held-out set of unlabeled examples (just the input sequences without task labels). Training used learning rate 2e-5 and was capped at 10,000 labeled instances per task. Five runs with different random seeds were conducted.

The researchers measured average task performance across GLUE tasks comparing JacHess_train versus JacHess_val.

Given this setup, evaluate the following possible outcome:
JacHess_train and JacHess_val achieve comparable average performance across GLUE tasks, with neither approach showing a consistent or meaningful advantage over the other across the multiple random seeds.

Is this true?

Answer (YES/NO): NO